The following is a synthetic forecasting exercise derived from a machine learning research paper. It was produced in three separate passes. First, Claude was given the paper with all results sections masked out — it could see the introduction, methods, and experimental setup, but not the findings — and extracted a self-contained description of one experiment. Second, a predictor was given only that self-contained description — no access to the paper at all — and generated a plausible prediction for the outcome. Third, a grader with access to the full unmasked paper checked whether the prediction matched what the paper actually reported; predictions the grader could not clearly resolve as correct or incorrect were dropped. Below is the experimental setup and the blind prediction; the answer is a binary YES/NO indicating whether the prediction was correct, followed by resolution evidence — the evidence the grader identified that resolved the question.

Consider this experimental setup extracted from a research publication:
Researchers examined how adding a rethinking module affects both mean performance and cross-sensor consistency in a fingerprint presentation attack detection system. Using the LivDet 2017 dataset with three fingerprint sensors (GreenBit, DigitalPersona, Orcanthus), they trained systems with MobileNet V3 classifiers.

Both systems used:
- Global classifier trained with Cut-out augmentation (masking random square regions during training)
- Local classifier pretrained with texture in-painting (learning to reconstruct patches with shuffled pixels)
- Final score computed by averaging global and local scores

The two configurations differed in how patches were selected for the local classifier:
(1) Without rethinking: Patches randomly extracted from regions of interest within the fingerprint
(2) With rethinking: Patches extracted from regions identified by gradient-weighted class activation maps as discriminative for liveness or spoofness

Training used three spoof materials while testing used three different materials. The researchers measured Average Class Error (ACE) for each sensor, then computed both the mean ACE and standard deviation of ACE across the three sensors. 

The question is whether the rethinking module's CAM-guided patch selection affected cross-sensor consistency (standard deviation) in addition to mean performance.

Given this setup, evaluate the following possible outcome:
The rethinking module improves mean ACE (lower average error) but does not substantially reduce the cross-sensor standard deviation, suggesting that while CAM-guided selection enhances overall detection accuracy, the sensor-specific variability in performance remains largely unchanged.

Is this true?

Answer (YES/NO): NO